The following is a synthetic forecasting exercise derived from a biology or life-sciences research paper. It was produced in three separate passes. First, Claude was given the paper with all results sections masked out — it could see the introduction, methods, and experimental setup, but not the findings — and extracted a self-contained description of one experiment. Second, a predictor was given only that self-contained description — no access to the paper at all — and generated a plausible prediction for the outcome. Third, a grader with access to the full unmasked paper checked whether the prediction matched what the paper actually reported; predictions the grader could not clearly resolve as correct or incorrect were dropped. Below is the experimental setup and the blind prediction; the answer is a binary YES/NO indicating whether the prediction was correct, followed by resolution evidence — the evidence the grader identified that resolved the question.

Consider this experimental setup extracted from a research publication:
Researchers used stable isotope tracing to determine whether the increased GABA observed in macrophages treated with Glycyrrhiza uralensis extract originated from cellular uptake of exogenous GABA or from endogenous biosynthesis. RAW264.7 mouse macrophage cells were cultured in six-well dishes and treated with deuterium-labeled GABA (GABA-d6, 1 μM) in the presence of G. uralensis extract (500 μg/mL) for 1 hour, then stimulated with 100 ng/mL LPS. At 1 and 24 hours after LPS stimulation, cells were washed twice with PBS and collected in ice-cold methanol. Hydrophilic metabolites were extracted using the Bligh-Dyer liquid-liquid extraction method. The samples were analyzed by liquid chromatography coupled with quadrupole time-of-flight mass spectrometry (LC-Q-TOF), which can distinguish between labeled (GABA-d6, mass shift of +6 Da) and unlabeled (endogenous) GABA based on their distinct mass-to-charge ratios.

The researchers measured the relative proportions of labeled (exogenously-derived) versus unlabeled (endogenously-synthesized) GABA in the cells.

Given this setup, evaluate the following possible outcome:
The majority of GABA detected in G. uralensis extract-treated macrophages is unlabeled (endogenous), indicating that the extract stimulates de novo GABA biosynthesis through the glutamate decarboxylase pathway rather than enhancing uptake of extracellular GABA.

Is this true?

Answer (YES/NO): YES